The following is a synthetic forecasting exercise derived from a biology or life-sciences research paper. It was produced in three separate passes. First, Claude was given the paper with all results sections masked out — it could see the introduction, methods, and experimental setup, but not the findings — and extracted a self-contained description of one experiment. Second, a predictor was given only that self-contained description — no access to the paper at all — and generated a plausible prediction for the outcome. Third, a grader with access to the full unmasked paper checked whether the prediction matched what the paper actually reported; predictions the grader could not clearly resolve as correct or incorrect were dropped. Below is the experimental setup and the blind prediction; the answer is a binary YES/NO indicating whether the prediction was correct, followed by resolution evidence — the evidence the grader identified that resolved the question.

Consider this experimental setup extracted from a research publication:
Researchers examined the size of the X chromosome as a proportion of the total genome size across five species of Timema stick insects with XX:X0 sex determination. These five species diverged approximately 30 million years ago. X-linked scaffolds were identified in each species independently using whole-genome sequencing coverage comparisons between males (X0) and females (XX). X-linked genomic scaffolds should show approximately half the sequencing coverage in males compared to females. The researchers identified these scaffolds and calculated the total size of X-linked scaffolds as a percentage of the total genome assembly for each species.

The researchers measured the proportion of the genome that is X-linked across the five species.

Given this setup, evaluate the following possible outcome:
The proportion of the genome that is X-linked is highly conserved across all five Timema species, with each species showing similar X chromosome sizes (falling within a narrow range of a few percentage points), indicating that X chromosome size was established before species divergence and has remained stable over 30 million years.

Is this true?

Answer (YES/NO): YES